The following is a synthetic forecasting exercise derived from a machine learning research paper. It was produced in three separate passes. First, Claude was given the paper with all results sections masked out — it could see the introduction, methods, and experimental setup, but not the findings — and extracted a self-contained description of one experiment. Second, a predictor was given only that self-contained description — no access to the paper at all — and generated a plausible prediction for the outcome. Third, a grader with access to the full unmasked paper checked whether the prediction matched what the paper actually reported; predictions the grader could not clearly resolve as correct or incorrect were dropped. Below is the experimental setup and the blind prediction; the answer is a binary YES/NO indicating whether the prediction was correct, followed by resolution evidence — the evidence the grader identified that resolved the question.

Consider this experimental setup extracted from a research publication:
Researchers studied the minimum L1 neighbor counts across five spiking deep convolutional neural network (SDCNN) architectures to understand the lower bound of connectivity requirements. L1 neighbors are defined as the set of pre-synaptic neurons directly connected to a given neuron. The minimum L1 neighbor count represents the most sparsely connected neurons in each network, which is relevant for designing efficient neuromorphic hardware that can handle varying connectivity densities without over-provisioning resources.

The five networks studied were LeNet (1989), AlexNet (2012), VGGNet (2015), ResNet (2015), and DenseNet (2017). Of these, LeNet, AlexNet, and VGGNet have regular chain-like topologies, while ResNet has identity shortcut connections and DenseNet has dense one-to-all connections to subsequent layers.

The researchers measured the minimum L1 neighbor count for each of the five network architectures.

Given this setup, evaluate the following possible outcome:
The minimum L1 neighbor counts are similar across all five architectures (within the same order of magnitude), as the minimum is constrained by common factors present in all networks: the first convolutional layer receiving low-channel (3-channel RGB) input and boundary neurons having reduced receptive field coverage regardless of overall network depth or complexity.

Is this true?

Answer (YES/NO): YES